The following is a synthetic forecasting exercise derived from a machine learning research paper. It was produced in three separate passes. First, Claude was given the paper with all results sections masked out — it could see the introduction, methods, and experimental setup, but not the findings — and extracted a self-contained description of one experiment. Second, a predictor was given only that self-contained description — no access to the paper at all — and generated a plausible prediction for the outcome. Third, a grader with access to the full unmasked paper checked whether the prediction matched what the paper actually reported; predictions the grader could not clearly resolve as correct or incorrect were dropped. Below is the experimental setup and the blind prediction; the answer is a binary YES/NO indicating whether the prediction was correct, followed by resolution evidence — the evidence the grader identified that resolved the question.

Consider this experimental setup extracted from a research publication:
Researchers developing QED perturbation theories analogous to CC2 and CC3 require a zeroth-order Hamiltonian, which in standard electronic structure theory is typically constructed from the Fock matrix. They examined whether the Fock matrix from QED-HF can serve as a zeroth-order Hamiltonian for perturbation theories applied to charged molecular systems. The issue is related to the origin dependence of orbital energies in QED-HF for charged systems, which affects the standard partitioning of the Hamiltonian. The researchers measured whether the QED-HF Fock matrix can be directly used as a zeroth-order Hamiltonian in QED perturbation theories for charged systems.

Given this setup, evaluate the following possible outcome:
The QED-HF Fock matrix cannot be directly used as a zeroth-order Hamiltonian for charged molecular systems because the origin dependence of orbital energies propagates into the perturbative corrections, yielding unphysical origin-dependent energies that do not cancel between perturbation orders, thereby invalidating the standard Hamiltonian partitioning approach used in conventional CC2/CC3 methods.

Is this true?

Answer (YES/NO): YES